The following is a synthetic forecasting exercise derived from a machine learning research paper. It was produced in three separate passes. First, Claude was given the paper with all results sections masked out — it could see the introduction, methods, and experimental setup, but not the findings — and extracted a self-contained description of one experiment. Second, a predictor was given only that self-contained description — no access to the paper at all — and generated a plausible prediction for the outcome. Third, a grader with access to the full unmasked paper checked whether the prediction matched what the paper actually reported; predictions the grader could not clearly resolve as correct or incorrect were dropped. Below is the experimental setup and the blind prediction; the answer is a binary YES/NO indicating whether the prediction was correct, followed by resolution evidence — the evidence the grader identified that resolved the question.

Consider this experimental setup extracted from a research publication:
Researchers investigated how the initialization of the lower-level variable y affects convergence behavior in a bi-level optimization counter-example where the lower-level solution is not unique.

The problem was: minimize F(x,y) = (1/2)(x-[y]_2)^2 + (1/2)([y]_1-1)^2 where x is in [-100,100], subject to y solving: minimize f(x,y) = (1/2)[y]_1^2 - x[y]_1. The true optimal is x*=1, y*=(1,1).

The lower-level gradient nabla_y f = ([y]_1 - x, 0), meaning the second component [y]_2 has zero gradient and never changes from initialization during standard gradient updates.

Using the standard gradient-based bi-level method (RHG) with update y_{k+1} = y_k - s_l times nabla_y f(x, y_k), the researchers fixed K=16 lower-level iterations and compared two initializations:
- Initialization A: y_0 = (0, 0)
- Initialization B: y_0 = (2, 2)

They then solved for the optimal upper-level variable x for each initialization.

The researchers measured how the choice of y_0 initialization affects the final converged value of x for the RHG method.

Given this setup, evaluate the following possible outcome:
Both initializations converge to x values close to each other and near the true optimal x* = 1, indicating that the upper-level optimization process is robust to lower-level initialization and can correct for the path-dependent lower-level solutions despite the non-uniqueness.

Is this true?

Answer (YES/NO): NO